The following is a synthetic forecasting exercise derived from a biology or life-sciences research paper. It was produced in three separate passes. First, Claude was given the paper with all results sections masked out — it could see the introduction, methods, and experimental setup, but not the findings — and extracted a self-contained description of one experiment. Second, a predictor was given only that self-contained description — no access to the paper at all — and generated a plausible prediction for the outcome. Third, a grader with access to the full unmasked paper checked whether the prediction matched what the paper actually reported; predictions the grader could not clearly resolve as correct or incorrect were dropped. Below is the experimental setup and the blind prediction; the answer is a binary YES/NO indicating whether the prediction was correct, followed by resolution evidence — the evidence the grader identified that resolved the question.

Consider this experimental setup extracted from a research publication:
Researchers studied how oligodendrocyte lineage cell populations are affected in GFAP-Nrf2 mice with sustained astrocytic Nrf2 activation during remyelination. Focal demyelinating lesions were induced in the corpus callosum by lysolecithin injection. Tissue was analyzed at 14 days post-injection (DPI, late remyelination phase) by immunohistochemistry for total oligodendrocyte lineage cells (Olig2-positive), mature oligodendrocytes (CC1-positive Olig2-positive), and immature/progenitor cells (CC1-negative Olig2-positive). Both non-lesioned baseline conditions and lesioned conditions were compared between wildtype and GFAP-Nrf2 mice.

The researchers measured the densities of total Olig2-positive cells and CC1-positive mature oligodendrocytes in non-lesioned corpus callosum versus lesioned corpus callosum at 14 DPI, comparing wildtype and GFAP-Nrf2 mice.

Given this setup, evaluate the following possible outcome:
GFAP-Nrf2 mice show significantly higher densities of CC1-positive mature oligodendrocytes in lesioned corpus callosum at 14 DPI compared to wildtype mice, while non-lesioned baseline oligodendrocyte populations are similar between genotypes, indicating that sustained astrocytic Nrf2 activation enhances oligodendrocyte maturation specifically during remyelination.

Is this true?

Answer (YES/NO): NO